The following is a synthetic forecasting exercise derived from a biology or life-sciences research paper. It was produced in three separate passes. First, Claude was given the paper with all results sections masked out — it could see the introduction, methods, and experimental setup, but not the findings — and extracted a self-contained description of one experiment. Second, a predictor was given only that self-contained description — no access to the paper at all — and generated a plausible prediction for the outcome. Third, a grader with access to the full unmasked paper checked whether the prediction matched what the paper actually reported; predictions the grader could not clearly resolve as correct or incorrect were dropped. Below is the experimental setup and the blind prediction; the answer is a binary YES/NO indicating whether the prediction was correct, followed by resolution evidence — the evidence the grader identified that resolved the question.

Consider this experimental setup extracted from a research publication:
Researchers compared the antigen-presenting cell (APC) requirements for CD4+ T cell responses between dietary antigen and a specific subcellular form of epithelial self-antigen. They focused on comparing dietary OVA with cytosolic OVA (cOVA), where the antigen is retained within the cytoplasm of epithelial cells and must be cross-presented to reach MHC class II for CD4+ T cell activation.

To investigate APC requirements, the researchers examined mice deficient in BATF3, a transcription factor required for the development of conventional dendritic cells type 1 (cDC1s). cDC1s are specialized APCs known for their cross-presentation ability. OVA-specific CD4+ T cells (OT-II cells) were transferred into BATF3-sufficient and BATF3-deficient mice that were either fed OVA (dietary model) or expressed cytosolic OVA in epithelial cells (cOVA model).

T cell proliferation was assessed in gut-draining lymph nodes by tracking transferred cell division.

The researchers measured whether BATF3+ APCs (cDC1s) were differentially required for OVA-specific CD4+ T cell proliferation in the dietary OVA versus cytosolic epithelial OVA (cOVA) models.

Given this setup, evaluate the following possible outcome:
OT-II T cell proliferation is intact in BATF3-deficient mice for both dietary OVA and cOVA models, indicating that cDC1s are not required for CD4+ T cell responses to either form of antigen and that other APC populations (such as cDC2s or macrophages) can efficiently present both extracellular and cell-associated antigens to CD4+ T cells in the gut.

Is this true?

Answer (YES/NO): NO